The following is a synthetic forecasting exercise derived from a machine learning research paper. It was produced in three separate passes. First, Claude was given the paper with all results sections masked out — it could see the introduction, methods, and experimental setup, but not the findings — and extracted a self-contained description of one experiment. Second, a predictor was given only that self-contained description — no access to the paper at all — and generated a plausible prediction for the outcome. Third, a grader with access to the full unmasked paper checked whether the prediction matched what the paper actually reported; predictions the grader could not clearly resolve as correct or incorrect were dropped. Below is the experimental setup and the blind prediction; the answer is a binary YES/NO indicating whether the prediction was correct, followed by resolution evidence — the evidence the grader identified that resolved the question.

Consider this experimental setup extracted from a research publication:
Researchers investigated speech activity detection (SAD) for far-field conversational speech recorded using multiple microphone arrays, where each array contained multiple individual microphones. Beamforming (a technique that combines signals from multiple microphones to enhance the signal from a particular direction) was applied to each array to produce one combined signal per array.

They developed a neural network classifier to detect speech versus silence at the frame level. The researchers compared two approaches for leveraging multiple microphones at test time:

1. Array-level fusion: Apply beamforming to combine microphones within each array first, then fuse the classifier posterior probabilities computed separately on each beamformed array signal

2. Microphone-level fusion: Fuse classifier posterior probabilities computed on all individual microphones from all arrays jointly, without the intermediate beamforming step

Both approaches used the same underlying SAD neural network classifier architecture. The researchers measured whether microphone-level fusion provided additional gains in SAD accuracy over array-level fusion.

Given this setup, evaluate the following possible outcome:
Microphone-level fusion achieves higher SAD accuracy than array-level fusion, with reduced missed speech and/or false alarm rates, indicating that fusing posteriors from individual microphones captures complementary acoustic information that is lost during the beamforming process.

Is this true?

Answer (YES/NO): NO